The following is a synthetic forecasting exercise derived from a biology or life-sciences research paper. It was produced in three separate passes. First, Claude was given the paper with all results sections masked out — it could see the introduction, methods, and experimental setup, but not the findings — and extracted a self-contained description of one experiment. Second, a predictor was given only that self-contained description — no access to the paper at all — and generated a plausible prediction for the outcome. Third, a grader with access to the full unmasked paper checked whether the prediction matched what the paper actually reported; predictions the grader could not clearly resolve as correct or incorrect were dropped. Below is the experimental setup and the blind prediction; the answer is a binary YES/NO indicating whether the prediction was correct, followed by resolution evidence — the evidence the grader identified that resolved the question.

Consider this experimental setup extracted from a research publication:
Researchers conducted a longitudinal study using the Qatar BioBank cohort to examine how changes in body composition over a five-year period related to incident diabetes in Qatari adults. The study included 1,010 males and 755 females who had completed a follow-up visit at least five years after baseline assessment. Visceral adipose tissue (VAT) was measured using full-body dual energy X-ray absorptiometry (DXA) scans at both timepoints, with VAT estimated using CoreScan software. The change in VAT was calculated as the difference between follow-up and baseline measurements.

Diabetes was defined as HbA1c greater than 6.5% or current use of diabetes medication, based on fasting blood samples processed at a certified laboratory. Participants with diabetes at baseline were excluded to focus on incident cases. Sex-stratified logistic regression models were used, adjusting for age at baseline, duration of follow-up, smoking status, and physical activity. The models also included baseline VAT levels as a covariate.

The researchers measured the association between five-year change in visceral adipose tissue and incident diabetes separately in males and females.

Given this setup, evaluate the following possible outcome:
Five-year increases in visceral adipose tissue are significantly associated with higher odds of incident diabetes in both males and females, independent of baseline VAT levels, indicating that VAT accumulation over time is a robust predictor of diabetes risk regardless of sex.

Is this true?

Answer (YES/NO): NO